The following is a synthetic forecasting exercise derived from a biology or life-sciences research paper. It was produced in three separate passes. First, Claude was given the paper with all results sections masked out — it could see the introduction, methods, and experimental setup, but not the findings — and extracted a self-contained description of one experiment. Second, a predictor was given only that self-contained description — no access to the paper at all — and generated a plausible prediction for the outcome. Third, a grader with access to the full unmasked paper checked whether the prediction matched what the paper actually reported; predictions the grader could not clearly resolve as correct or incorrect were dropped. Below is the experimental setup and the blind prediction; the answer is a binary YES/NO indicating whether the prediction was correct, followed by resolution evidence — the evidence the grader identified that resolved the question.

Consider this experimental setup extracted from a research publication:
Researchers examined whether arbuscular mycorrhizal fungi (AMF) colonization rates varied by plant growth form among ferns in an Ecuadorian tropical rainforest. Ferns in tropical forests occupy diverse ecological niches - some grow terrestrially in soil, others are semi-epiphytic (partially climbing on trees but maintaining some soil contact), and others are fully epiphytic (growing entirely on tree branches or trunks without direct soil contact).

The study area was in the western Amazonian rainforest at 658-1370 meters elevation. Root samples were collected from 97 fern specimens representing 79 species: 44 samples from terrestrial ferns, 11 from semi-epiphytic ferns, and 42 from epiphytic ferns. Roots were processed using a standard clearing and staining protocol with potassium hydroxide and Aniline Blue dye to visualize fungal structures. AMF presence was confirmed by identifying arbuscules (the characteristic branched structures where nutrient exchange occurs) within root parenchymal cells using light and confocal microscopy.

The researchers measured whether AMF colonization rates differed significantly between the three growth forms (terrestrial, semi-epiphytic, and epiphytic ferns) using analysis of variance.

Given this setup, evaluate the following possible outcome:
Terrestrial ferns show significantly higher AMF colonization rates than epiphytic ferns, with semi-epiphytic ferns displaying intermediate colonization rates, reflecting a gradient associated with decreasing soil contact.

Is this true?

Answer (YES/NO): YES